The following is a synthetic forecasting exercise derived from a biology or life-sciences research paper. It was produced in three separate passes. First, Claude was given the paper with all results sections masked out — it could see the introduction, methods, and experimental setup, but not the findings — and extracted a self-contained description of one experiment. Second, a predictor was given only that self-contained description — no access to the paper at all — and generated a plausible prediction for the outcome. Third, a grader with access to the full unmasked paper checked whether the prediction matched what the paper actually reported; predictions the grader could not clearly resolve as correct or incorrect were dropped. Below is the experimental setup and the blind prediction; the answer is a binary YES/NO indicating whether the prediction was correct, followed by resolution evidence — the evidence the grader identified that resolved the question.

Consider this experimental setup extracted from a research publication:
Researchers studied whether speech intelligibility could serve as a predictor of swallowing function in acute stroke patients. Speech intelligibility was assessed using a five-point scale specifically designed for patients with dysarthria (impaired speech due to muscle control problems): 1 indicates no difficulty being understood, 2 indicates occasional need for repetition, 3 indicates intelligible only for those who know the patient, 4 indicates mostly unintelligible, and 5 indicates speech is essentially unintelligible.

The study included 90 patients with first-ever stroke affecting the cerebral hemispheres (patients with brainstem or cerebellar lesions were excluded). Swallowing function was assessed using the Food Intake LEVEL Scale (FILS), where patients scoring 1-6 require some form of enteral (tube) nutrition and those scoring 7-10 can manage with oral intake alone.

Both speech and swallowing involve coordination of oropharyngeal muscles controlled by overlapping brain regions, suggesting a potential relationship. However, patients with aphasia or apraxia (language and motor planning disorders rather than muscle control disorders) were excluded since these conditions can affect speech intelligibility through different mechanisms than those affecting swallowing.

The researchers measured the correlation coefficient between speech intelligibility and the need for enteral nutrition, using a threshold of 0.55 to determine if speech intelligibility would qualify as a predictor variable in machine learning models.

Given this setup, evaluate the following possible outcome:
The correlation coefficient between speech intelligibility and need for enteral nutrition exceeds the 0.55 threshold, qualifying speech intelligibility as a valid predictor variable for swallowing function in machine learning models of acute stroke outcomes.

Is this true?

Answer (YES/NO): YES